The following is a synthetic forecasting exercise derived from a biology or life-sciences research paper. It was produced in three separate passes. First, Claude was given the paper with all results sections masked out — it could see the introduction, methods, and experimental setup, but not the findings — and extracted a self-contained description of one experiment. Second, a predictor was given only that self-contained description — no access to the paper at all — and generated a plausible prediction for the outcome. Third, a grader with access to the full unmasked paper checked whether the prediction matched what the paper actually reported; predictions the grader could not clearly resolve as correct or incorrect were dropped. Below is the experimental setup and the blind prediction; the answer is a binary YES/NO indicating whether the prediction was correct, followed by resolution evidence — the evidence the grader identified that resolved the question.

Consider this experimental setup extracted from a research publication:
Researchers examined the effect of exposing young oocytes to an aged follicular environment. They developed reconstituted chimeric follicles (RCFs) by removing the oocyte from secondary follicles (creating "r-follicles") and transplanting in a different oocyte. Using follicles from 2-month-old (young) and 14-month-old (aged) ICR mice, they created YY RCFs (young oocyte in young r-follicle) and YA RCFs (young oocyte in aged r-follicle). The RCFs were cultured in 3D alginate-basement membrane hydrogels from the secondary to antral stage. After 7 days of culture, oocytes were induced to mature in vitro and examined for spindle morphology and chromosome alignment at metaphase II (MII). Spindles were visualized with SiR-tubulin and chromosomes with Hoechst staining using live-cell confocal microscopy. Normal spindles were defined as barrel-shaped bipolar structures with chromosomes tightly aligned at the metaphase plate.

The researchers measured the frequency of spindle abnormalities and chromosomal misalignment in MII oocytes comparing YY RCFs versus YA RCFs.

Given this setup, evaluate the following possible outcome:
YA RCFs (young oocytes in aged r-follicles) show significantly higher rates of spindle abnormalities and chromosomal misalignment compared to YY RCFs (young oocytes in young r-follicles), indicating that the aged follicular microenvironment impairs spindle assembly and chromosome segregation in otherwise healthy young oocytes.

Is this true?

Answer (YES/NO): YES